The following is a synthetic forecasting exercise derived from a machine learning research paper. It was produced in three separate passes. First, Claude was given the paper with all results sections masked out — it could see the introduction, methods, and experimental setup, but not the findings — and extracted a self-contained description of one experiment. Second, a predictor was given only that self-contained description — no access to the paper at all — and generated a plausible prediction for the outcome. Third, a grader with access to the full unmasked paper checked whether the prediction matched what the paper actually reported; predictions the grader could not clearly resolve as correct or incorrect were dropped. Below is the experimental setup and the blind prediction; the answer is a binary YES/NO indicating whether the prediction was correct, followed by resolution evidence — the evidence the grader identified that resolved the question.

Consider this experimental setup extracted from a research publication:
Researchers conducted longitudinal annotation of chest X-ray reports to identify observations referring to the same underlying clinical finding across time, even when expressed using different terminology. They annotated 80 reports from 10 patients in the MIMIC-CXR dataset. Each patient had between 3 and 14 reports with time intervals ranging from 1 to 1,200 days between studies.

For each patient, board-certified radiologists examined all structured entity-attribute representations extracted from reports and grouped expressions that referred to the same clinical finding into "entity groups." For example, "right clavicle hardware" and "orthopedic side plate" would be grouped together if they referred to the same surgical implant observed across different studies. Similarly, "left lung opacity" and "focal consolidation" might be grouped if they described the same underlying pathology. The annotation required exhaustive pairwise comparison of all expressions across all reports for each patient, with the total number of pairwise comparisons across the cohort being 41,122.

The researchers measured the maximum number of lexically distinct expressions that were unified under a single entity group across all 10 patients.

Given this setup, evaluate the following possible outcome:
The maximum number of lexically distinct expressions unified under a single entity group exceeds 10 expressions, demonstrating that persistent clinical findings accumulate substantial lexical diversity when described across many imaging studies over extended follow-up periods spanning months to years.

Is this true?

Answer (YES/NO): YES